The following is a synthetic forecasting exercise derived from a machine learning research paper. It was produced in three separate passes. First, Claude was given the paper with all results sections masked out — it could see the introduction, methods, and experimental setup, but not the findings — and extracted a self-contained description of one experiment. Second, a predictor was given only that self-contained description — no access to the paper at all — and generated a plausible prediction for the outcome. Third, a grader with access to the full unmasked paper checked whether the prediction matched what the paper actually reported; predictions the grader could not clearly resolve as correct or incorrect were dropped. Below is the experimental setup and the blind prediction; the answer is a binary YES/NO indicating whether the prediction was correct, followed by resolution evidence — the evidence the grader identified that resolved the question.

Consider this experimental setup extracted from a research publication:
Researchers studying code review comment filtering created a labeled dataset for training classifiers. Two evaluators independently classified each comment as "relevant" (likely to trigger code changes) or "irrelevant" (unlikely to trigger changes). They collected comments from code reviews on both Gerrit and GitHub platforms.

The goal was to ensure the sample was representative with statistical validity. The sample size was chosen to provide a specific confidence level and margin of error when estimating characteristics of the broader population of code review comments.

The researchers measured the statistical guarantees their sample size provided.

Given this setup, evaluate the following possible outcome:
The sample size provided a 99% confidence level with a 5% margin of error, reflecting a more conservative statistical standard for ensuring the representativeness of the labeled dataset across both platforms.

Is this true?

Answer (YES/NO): NO